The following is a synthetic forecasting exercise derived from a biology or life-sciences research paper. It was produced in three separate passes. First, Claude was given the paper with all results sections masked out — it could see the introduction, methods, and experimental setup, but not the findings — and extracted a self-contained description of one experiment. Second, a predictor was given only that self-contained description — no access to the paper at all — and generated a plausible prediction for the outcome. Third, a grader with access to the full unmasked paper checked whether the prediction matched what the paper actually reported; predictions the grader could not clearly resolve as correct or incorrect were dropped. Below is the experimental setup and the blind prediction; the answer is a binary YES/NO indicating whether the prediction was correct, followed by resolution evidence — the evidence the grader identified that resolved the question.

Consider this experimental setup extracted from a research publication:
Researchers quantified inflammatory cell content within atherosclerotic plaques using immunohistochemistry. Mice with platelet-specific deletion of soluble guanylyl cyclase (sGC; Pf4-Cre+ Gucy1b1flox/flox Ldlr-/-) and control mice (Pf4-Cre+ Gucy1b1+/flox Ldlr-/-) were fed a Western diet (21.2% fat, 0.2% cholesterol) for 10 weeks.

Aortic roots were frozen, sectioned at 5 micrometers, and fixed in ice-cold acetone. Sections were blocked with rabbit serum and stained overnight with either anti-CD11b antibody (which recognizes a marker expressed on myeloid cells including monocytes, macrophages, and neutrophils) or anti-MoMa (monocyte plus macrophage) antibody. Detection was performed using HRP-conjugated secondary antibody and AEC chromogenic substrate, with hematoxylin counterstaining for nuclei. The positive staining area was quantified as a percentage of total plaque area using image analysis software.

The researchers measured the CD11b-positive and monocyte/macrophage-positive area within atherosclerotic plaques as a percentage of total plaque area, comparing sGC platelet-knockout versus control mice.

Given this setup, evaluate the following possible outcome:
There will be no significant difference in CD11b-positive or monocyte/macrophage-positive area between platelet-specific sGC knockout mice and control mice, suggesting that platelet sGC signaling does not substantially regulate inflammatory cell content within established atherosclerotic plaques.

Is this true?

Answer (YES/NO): NO